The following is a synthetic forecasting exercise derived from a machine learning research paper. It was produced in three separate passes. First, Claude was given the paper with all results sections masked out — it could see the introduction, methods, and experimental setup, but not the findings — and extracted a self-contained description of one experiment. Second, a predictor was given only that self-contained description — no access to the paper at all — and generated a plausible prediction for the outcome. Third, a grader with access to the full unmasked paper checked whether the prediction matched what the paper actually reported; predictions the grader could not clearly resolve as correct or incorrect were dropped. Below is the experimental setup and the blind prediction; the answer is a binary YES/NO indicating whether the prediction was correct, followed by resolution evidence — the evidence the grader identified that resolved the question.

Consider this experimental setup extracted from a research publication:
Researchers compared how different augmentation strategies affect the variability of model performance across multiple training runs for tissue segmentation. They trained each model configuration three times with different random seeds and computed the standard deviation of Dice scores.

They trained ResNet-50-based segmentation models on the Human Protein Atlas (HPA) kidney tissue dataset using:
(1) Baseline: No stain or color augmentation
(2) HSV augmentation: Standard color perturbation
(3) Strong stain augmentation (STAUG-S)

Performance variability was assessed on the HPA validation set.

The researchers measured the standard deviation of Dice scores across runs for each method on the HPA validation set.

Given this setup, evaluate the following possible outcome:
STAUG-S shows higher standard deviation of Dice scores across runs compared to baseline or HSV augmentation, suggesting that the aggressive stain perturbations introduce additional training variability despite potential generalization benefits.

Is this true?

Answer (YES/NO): NO